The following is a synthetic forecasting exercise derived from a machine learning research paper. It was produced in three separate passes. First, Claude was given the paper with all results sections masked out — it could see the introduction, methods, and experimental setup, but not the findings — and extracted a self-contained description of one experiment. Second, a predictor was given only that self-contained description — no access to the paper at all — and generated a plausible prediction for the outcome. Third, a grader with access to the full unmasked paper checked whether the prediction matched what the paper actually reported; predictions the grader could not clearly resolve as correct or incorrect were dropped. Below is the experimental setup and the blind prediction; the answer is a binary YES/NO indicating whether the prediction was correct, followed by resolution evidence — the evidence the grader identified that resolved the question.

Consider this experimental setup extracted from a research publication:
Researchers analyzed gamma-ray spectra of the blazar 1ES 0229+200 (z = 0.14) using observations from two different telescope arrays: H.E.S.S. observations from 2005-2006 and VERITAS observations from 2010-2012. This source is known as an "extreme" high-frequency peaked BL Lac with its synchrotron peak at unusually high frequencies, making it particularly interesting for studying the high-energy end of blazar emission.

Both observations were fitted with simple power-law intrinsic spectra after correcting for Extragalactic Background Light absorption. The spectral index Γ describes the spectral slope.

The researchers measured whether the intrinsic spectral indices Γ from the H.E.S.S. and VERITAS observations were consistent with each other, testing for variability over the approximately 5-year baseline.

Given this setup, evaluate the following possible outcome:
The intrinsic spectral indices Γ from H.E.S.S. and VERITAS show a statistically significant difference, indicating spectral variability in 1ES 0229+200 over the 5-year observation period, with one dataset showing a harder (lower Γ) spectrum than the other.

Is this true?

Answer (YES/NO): NO